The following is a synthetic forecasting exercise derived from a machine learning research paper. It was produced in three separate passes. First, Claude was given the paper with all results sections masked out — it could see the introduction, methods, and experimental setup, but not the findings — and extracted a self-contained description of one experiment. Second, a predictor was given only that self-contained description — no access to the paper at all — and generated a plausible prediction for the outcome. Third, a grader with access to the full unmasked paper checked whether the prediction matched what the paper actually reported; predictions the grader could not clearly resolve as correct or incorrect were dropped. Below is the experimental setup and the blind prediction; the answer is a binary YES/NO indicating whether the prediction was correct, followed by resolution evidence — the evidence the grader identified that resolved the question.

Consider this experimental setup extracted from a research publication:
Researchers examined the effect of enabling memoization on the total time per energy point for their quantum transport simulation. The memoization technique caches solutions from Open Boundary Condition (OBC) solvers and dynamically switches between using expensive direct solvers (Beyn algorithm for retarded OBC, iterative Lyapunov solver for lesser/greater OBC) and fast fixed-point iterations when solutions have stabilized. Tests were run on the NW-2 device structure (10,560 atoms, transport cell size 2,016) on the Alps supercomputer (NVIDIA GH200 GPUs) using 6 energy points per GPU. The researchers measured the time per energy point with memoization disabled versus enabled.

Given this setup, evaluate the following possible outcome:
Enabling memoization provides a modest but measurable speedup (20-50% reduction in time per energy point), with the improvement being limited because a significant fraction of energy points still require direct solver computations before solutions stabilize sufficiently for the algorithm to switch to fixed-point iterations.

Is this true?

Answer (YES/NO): YES